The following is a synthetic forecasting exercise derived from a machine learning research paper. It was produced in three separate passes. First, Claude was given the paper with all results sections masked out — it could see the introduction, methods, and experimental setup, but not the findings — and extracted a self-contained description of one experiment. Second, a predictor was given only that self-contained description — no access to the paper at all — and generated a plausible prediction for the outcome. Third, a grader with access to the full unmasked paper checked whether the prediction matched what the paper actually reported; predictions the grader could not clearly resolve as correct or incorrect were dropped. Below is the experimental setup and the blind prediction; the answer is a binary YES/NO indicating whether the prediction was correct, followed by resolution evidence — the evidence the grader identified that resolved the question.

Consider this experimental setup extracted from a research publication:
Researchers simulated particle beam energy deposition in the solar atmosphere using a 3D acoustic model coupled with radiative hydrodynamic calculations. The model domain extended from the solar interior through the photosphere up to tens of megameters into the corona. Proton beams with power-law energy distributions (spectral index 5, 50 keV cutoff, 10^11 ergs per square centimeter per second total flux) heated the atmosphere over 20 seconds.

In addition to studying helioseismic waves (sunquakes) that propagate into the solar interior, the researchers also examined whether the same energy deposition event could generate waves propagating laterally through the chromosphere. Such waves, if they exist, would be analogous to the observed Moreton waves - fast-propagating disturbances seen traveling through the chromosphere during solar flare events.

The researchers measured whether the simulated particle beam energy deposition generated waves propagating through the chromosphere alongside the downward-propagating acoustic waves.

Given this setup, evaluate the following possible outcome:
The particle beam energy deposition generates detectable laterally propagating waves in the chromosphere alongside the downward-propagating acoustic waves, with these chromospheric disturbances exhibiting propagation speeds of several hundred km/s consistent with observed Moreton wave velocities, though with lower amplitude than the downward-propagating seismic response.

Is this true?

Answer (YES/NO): NO